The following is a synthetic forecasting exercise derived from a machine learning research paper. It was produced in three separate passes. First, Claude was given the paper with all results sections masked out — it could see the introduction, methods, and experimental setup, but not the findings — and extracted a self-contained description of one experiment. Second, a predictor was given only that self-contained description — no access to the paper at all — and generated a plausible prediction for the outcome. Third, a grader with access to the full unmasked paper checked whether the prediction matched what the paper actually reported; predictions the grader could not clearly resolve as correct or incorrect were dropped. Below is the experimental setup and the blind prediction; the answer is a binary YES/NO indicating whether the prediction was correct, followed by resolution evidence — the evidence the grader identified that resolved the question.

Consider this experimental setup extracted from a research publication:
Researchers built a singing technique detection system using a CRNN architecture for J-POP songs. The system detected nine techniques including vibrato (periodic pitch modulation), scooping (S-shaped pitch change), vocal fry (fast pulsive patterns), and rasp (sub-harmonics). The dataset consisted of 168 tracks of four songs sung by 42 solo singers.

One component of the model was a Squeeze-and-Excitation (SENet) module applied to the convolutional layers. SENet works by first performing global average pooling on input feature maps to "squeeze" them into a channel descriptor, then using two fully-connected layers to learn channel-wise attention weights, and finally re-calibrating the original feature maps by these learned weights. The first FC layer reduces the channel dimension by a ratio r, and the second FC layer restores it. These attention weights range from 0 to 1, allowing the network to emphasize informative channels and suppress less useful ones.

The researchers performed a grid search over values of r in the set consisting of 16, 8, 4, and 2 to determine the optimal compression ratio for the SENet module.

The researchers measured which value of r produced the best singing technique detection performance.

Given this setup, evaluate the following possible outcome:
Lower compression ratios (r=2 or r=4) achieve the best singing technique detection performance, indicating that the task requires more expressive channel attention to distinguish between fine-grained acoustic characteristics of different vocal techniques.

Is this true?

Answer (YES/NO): YES